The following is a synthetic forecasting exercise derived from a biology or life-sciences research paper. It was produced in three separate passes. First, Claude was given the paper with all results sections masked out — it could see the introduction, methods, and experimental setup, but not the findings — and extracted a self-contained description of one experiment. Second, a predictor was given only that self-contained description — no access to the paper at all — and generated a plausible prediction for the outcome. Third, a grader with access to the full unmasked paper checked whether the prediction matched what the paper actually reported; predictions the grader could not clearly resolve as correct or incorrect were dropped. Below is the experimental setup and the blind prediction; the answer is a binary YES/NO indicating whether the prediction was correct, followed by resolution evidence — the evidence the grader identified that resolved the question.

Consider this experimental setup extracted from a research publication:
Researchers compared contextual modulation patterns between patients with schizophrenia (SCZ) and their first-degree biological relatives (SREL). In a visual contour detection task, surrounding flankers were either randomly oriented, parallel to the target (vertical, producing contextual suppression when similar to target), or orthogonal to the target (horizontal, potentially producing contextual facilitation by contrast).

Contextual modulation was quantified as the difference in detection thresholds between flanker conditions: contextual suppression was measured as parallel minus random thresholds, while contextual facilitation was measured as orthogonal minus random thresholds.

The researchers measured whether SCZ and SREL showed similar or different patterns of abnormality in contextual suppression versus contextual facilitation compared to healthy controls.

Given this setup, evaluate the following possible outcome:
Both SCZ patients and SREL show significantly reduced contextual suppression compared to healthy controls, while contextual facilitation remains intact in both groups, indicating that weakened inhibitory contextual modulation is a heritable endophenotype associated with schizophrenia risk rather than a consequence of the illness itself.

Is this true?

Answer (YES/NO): NO